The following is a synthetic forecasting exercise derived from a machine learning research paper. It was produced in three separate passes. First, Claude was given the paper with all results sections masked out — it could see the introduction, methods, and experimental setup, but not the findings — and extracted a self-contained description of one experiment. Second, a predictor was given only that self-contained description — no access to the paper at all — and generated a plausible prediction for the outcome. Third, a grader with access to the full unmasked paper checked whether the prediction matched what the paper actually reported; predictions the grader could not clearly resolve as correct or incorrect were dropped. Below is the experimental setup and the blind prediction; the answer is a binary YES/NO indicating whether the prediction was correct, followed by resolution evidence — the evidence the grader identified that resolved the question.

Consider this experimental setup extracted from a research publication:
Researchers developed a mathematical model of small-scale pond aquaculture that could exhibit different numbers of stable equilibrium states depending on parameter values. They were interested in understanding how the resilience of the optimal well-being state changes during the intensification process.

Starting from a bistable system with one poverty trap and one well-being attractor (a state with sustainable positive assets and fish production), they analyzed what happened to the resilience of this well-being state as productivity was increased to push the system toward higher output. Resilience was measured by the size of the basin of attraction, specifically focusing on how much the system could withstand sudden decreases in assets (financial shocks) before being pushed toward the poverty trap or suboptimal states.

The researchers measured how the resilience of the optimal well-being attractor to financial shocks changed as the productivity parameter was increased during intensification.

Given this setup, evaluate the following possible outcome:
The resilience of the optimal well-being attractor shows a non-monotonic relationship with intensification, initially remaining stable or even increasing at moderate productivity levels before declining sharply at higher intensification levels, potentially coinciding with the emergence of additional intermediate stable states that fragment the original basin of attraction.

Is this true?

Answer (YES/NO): NO